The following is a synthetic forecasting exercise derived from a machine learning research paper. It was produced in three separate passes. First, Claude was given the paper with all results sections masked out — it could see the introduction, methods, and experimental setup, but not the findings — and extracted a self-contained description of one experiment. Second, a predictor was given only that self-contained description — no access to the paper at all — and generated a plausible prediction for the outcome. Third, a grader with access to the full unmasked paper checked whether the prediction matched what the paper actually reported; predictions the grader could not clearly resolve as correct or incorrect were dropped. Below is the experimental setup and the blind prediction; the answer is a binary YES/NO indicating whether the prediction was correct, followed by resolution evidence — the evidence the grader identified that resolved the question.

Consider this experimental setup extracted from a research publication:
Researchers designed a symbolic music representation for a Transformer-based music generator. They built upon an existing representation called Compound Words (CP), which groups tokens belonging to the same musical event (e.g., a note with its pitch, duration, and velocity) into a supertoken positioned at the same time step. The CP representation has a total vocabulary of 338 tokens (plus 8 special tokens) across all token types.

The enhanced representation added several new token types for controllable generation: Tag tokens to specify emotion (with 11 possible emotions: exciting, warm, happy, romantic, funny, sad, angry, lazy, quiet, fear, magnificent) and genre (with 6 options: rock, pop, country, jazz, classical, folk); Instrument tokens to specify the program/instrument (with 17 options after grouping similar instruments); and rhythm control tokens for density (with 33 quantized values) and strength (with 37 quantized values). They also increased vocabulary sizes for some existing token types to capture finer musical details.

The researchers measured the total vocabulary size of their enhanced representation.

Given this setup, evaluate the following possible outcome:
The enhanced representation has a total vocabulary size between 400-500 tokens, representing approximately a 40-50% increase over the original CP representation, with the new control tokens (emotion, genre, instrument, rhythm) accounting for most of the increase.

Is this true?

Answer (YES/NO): NO